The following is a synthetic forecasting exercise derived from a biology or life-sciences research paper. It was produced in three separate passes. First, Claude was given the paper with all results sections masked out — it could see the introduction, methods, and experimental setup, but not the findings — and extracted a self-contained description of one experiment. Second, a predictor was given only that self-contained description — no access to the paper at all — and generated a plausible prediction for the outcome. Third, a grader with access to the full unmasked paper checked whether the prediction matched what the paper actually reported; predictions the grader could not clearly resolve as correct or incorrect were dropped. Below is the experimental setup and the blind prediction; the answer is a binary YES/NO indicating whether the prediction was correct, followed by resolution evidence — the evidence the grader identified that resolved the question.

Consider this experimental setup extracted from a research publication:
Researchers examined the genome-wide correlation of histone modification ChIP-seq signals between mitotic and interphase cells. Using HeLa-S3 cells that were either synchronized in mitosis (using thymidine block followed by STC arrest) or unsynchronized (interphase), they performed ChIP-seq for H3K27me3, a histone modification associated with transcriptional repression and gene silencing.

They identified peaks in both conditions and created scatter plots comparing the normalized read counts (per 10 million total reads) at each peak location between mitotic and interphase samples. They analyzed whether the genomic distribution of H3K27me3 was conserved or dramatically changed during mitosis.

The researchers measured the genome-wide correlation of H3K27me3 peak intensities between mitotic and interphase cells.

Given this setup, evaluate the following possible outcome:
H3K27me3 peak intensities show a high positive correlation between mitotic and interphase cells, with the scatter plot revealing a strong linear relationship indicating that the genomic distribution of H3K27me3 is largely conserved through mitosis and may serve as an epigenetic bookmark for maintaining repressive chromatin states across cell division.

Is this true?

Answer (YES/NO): YES